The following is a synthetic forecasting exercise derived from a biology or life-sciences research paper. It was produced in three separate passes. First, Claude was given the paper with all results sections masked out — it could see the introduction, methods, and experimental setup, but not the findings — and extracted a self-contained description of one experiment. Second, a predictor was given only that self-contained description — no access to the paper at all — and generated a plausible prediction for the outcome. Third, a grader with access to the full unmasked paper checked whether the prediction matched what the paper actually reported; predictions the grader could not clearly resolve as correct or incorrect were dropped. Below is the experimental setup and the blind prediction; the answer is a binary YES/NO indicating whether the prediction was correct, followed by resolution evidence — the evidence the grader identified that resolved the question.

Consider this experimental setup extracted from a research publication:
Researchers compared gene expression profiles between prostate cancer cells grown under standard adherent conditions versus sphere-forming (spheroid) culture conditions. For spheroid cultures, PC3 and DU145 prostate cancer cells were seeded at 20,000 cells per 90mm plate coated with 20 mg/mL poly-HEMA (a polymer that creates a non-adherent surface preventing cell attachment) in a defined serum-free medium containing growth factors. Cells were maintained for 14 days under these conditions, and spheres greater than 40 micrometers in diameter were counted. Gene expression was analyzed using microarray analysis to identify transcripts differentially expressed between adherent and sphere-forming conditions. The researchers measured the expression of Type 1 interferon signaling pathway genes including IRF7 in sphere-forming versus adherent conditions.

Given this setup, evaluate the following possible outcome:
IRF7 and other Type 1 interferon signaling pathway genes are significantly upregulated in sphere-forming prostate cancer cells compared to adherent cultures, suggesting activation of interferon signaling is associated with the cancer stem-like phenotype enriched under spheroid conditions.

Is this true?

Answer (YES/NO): YES